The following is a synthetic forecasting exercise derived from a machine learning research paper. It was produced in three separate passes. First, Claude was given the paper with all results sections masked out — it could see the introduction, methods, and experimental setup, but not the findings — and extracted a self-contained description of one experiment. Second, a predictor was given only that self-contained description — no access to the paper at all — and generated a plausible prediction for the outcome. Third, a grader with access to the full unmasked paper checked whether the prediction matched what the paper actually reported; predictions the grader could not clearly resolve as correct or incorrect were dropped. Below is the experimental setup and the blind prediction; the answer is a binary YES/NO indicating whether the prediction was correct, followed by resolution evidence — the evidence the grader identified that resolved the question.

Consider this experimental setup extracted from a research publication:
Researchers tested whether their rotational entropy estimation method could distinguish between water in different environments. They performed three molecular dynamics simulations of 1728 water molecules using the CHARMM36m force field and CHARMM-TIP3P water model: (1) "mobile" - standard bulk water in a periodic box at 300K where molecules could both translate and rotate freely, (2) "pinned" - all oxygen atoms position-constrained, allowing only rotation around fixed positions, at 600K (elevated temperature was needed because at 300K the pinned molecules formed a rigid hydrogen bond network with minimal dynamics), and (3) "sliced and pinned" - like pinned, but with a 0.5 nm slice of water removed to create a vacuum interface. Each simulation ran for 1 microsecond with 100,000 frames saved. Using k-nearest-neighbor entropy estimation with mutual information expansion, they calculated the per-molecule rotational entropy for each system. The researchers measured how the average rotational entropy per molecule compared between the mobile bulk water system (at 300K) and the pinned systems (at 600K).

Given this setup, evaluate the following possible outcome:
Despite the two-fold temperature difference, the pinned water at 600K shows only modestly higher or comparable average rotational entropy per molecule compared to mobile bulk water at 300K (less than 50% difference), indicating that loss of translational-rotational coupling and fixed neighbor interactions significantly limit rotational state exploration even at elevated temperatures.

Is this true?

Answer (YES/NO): NO